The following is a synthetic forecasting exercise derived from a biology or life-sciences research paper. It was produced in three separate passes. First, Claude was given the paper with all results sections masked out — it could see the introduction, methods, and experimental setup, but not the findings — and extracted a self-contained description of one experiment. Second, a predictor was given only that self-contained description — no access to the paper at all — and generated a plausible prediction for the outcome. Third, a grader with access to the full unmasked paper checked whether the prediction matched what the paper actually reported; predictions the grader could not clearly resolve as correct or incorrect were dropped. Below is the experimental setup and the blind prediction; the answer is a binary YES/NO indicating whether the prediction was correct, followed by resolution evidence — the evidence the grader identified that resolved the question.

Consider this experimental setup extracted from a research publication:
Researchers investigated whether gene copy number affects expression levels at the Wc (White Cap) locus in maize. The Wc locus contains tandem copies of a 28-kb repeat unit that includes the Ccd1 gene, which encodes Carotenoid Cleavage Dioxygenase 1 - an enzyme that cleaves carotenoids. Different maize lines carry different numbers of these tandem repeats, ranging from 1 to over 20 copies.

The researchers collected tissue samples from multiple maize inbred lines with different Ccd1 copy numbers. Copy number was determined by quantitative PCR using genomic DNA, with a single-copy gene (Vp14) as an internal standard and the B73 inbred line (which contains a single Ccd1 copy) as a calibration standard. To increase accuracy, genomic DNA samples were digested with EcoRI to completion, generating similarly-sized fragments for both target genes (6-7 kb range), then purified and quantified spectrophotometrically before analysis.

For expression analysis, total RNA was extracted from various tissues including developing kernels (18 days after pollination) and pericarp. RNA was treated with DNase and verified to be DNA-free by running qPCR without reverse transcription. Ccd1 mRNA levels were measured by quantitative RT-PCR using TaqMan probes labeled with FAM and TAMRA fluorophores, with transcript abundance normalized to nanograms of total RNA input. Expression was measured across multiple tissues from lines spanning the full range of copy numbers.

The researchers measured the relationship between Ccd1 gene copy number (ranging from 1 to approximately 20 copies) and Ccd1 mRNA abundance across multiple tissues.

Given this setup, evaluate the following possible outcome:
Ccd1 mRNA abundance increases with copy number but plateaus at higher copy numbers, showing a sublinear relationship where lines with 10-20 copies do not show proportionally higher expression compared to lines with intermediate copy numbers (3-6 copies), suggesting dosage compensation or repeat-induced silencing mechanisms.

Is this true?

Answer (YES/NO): NO